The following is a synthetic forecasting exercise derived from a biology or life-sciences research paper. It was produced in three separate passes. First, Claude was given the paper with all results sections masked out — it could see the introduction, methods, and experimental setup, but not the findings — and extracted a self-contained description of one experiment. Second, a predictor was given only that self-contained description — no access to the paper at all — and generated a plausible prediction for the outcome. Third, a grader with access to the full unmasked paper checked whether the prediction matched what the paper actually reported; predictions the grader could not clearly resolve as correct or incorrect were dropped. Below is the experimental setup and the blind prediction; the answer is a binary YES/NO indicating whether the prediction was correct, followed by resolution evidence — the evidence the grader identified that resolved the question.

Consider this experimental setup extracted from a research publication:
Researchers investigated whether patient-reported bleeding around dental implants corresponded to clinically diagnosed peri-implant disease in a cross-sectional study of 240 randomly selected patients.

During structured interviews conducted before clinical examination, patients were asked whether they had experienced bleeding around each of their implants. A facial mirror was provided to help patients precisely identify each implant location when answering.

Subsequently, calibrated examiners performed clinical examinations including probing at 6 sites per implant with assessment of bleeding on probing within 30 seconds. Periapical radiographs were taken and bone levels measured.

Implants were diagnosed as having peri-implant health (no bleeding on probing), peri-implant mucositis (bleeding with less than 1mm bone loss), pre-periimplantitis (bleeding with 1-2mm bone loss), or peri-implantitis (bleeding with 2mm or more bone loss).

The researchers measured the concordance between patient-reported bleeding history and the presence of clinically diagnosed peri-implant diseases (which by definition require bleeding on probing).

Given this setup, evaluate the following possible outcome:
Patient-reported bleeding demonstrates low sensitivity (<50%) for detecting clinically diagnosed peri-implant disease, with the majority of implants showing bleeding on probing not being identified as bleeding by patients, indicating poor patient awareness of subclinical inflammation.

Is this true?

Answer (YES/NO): YES